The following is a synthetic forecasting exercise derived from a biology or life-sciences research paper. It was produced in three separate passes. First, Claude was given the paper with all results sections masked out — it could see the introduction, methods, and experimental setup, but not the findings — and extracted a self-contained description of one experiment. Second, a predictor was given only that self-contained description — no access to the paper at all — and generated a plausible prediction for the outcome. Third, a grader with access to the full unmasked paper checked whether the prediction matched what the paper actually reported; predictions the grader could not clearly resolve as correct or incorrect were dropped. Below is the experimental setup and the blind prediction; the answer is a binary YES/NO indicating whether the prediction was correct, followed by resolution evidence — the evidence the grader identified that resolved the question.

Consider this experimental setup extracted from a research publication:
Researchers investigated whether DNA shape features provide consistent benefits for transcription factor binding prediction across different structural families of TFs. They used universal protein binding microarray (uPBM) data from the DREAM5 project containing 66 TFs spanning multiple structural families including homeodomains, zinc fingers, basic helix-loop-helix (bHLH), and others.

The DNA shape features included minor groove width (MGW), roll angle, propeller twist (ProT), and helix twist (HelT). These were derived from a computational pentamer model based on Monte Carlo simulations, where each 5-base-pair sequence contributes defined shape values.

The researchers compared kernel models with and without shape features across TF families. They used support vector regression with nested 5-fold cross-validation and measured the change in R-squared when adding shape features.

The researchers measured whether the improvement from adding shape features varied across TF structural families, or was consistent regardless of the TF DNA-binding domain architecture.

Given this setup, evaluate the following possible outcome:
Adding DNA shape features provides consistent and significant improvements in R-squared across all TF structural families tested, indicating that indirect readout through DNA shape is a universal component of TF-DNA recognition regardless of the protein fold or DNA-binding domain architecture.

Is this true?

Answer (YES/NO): NO